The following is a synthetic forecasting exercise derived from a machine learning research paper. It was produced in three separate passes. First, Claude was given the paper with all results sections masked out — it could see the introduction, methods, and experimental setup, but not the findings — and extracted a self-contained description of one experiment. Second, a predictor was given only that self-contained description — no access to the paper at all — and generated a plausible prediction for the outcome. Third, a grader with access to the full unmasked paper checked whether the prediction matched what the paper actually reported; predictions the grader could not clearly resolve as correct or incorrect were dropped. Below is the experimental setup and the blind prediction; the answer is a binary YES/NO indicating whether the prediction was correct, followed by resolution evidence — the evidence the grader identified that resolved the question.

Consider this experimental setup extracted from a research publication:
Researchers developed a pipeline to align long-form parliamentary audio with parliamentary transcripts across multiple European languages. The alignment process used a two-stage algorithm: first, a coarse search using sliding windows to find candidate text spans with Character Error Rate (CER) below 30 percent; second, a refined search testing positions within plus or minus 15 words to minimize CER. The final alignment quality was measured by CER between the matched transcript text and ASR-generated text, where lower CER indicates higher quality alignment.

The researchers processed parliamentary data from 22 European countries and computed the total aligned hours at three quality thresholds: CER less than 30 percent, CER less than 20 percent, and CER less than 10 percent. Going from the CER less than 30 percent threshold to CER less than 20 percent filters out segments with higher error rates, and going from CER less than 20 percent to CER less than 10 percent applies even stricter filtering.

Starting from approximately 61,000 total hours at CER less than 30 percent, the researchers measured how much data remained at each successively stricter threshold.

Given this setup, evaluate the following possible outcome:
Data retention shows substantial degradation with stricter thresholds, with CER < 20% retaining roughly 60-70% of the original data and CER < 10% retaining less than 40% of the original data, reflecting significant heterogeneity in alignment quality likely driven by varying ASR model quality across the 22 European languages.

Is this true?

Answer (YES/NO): NO